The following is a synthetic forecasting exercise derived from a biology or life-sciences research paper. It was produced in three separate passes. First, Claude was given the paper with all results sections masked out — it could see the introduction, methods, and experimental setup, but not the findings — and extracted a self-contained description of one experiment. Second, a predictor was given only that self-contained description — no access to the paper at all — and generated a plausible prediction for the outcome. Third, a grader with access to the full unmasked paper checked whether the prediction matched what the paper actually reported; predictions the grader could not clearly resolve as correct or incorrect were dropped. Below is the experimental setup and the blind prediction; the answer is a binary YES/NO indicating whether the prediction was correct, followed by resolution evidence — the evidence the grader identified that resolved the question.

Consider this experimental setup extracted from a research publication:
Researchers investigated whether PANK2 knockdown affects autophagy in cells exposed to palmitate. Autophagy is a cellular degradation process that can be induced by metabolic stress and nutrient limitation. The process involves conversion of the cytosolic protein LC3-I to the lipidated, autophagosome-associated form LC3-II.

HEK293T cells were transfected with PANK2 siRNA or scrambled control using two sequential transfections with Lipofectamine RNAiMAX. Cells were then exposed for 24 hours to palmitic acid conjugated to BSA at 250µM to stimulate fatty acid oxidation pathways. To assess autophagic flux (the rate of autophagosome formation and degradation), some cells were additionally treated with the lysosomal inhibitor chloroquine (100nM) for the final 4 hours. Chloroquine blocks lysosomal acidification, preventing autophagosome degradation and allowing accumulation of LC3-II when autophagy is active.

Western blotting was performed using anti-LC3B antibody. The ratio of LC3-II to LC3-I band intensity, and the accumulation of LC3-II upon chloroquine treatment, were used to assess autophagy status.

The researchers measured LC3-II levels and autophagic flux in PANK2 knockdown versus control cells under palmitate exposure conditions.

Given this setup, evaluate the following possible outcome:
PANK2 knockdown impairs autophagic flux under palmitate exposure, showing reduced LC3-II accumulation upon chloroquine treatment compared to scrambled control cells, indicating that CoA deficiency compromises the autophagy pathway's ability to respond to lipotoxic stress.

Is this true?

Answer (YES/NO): NO